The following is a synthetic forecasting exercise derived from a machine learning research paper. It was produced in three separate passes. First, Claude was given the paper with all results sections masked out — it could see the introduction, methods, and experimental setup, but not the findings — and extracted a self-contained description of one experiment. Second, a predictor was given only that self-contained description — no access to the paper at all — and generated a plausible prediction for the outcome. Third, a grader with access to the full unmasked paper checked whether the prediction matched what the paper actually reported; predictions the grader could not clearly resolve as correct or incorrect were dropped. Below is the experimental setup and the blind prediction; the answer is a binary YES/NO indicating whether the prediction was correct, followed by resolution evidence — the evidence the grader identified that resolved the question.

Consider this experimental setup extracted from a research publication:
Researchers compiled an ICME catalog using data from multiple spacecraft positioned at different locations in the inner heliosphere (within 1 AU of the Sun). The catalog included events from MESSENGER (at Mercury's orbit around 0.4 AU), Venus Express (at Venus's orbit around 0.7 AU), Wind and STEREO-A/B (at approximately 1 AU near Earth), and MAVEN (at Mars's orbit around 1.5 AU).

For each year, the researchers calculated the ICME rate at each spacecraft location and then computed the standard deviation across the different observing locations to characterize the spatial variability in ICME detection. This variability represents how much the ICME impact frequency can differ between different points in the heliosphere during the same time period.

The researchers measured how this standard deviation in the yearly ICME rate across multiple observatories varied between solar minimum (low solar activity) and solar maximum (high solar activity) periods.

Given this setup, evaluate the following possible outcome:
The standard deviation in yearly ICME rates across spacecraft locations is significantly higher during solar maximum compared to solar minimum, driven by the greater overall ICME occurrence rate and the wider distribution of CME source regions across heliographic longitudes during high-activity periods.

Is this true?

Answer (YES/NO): YES